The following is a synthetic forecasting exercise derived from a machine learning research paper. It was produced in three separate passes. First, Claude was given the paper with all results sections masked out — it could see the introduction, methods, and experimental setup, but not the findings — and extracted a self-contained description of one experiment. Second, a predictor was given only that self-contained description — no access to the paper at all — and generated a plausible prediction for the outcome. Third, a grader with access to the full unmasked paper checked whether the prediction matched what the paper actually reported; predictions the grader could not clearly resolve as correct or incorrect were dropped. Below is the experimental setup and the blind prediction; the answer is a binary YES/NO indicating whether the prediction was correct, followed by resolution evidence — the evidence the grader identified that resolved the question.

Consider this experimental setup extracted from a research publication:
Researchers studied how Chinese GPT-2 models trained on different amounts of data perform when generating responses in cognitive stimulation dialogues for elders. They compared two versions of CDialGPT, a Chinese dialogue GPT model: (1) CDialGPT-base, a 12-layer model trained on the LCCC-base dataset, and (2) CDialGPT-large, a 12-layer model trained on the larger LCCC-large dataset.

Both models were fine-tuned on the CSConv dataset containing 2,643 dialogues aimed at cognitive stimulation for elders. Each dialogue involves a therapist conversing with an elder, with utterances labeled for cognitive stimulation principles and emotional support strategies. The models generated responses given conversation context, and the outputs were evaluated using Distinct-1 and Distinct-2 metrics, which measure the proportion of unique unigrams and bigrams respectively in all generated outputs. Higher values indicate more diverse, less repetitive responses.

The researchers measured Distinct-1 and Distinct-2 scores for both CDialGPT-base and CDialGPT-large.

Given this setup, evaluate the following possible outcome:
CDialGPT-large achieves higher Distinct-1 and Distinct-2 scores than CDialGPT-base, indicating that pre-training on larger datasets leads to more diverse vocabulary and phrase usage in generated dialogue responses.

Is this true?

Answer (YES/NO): YES